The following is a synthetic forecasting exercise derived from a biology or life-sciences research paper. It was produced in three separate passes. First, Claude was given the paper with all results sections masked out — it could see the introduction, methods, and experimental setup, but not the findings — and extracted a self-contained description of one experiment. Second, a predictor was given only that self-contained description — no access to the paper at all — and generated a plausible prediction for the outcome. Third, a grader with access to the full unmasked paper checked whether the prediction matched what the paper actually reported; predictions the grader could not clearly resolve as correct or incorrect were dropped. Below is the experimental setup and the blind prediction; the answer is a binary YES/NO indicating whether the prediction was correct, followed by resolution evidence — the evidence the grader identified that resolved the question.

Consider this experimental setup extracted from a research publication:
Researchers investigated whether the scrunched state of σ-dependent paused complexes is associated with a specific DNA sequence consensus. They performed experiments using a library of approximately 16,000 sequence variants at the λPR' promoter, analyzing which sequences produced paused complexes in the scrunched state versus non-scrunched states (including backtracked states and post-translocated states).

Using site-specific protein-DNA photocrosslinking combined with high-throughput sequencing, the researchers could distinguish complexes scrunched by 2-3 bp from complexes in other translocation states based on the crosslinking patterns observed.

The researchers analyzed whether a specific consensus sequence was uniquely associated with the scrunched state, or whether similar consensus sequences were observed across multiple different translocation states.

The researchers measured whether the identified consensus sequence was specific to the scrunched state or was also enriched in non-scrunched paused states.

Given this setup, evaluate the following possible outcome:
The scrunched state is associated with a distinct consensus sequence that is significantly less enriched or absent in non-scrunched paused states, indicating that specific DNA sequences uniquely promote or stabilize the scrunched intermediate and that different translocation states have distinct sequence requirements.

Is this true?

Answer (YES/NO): YES